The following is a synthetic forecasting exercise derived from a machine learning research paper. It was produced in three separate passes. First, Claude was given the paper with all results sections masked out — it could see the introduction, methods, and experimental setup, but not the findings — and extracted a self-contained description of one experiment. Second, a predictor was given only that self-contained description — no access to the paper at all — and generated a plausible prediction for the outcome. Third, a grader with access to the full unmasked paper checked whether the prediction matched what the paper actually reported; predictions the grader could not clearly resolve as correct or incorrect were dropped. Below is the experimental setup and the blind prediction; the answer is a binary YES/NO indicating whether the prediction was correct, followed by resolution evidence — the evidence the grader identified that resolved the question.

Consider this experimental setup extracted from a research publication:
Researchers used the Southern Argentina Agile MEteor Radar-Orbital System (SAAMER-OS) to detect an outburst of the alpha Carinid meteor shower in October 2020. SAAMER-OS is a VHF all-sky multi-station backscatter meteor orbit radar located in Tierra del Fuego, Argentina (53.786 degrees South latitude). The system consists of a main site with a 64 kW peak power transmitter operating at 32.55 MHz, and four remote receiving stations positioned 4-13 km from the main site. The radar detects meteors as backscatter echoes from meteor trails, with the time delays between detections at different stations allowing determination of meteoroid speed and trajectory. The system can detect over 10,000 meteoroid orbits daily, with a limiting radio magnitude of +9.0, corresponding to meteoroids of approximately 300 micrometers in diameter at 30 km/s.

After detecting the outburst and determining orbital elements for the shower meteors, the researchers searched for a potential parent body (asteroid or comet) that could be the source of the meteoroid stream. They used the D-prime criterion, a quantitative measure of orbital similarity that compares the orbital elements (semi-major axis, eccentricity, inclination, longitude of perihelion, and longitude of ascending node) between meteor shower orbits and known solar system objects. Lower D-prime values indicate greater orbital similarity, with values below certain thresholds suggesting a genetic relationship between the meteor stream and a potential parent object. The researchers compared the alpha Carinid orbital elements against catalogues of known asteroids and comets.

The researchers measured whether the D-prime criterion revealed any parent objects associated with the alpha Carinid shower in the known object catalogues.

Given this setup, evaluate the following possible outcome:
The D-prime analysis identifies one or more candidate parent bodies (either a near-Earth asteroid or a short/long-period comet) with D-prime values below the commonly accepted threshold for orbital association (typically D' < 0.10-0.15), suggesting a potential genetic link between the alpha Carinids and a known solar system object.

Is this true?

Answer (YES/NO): NO